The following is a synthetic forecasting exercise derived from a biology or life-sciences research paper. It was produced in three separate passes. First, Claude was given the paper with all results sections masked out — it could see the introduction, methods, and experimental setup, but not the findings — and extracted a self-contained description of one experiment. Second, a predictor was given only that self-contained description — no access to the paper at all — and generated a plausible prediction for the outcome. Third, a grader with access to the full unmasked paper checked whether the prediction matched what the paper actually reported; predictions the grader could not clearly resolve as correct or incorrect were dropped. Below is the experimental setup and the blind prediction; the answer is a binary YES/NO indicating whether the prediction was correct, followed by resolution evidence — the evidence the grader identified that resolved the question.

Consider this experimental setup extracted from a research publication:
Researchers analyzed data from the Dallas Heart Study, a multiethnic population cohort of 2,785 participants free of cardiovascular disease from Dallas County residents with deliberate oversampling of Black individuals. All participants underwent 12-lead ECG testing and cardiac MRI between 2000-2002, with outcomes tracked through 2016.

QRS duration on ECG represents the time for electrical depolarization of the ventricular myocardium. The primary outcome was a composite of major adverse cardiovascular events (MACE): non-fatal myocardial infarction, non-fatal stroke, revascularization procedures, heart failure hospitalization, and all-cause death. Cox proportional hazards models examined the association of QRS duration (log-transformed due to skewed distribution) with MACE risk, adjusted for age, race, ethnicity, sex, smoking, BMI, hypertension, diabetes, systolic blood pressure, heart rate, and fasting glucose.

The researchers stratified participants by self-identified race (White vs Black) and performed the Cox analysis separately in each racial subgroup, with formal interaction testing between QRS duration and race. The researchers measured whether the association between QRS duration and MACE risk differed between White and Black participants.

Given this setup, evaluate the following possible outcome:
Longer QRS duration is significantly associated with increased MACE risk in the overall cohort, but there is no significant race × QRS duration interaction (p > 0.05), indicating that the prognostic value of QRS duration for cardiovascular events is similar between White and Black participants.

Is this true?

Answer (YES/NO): NO